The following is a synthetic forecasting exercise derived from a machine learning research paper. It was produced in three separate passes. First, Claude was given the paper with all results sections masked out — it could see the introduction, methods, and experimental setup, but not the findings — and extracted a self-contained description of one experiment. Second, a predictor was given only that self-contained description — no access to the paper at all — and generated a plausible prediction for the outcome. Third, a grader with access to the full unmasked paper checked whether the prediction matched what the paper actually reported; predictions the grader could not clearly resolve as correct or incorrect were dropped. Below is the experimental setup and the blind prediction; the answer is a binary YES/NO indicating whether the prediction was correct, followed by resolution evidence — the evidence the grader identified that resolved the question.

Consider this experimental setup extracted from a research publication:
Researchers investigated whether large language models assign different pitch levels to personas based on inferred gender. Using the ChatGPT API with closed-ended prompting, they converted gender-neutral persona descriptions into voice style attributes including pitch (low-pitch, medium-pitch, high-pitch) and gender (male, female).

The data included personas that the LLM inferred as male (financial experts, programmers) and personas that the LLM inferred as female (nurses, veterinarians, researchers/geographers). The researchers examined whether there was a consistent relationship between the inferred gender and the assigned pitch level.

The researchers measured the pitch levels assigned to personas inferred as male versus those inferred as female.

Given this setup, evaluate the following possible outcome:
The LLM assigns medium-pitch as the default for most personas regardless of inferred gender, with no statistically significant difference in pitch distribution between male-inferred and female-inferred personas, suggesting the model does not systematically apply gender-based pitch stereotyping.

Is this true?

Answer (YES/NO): NO